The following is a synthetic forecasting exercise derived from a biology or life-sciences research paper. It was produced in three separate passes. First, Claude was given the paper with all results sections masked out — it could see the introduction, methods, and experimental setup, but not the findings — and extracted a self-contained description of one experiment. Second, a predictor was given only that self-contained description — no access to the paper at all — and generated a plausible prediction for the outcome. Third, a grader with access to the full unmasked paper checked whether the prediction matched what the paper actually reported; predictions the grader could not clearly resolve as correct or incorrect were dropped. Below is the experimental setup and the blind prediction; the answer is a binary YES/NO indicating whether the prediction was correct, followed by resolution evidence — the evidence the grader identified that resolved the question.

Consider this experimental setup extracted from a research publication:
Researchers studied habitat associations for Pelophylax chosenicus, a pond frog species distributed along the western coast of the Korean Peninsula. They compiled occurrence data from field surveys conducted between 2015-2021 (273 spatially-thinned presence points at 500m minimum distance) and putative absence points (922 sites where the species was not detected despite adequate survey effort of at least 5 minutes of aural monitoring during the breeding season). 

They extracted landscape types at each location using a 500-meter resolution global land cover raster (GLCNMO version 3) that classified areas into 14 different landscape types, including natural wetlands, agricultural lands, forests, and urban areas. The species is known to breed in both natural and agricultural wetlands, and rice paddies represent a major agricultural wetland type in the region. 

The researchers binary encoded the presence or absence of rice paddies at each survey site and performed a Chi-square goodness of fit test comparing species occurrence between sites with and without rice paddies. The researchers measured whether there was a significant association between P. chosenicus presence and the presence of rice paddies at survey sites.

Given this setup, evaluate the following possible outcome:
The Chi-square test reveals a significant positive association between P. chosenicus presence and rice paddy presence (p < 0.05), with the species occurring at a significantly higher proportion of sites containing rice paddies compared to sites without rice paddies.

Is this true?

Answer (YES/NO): YES